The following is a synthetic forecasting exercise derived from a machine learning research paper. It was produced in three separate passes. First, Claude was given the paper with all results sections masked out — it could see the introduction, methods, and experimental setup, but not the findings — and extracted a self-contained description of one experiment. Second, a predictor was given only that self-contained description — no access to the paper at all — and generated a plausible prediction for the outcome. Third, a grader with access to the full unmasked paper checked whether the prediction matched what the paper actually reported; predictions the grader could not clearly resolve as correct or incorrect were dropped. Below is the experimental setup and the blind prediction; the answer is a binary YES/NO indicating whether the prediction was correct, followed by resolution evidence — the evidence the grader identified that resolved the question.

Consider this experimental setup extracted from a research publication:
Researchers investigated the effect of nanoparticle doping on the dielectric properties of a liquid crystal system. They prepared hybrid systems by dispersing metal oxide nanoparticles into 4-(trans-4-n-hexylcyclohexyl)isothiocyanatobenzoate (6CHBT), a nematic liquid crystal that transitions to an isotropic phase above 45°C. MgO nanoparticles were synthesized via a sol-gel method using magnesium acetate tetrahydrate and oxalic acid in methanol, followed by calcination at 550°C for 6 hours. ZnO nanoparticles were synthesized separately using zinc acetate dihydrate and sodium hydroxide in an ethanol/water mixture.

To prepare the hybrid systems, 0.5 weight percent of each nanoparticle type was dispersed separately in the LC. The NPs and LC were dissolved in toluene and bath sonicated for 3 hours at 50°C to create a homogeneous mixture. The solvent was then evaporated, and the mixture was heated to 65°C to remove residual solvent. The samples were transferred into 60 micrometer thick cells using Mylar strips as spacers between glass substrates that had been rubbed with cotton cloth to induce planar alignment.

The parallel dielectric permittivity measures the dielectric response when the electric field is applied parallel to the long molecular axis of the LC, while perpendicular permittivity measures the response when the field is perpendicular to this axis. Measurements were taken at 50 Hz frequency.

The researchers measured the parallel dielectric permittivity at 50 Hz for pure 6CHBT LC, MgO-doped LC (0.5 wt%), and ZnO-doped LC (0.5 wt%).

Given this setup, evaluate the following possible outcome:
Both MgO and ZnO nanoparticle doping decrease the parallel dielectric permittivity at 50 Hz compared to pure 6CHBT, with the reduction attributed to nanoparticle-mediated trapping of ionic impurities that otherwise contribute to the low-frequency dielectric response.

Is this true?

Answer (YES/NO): NO